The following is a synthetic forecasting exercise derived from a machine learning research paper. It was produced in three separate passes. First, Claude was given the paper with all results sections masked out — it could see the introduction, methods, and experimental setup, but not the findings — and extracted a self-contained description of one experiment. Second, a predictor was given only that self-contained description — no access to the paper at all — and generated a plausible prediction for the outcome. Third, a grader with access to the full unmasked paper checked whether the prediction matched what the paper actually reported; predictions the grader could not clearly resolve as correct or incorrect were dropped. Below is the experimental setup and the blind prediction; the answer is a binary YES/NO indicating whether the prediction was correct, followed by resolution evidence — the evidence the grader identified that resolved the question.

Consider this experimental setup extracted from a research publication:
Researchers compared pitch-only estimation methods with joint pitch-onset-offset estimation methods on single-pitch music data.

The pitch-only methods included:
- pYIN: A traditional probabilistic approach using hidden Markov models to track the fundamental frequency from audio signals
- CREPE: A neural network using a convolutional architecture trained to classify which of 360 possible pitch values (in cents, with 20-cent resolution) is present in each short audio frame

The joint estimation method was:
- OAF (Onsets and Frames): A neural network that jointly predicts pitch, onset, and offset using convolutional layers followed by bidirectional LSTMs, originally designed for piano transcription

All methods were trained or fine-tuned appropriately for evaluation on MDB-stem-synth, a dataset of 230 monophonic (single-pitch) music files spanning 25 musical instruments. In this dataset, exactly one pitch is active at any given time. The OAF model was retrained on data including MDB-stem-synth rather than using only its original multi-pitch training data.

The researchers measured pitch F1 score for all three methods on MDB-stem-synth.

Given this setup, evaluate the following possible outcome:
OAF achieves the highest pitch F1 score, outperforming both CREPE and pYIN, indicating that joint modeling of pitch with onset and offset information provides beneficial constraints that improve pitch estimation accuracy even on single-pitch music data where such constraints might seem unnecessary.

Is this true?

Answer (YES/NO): YES